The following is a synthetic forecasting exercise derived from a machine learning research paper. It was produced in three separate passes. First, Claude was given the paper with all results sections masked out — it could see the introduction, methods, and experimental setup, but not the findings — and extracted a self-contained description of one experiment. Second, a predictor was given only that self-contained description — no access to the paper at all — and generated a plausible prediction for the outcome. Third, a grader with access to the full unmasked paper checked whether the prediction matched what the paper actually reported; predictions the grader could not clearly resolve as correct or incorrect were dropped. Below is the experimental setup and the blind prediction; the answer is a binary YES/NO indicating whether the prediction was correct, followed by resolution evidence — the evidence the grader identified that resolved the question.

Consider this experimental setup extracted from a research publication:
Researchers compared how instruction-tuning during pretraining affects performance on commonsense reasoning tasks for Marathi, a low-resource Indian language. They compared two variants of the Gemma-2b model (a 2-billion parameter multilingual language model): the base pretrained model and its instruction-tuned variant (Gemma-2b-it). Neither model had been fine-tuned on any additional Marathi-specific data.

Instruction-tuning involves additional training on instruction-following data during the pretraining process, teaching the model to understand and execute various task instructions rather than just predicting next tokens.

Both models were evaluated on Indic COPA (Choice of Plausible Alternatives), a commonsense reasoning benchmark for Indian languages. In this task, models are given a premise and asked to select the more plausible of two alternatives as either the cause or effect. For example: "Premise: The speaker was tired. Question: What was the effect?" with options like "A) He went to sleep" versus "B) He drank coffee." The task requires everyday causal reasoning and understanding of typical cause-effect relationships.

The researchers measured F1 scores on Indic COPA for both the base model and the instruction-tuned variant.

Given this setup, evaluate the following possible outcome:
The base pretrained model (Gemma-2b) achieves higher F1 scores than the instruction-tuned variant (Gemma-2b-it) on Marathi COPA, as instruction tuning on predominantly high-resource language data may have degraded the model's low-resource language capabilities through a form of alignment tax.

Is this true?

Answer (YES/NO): YES